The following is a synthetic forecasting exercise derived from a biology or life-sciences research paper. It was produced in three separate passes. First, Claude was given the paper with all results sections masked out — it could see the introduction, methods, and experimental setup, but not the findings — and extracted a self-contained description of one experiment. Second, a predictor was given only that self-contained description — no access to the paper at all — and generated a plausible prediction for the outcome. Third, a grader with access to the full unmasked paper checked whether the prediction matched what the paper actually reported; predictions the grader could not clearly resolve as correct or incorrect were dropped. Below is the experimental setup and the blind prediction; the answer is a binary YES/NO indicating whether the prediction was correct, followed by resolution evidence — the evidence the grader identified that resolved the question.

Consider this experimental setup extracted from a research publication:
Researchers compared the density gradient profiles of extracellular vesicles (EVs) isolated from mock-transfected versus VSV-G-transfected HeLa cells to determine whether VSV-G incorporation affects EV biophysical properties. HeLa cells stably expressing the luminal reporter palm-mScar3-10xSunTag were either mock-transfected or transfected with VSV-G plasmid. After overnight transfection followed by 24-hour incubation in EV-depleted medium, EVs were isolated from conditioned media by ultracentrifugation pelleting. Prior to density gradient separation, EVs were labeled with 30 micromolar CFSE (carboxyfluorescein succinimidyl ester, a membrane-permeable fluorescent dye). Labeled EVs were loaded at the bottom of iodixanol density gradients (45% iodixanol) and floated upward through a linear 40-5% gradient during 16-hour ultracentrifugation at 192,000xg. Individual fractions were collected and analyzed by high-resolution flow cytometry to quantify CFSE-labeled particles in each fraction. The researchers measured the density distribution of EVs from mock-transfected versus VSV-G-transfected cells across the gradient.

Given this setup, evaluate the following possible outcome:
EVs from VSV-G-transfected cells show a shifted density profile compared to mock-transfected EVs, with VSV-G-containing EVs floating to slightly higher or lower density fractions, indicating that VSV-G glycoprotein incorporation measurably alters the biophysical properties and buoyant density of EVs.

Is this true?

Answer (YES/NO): YES